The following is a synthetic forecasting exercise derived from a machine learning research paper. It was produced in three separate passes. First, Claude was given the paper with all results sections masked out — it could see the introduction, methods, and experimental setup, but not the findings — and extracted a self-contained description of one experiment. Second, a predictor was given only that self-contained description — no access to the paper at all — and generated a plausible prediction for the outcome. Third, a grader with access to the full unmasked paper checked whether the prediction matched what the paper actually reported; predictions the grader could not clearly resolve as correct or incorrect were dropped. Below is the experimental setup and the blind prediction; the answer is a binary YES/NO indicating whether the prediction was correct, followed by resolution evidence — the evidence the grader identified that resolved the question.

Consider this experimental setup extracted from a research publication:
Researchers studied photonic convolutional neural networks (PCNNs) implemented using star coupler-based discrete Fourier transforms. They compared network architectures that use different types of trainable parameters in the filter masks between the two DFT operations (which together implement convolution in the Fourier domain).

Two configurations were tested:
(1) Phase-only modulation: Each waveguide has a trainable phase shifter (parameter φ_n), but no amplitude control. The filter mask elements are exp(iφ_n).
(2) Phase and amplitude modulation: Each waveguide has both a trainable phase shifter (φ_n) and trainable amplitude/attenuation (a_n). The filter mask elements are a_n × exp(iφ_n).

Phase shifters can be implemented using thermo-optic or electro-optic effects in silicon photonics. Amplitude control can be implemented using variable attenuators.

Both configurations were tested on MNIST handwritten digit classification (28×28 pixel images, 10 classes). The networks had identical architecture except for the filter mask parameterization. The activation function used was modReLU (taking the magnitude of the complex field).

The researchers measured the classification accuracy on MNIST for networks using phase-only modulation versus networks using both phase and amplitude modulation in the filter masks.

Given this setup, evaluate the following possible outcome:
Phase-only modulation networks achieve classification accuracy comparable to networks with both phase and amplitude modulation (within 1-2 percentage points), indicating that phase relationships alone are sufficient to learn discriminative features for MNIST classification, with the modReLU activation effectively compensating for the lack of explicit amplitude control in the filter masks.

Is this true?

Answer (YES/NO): YES